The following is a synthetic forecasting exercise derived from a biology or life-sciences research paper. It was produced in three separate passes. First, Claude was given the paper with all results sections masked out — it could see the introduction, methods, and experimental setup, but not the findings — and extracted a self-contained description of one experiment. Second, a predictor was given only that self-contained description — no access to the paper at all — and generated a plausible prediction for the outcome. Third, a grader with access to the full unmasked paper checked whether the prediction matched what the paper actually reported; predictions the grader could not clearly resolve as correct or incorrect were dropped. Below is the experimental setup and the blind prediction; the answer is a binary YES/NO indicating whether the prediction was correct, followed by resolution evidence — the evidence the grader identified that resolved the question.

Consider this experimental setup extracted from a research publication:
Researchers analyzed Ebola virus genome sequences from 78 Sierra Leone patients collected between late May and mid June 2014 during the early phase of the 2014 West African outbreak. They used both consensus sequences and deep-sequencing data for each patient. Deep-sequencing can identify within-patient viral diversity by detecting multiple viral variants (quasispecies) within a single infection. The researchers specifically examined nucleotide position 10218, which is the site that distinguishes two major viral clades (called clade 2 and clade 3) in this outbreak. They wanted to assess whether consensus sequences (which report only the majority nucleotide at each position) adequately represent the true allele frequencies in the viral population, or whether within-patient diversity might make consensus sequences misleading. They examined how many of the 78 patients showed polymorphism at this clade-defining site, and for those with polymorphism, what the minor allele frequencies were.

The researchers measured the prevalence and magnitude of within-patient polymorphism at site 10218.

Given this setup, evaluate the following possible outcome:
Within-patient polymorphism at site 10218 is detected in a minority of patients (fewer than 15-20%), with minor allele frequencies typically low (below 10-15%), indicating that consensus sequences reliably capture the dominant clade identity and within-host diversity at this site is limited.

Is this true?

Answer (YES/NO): NO